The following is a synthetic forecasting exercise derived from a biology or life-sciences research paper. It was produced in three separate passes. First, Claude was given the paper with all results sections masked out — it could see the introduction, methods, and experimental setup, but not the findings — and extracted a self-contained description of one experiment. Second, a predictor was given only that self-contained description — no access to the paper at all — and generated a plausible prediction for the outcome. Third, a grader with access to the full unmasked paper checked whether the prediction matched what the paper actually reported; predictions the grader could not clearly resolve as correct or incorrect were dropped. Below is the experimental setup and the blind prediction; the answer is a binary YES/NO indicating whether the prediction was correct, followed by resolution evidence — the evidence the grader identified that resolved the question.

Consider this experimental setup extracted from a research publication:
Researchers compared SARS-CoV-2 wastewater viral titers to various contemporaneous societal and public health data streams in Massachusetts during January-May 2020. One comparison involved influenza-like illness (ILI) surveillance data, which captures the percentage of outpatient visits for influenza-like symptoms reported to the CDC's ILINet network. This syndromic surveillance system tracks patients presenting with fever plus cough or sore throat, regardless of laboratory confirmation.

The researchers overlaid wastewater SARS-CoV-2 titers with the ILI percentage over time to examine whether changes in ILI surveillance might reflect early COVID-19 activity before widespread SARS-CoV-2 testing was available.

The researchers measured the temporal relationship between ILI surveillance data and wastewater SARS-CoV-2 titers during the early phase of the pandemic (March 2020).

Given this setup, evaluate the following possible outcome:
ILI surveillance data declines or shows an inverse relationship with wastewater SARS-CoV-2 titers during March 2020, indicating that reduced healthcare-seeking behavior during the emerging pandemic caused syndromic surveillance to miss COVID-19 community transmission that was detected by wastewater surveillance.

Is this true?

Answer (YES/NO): NO